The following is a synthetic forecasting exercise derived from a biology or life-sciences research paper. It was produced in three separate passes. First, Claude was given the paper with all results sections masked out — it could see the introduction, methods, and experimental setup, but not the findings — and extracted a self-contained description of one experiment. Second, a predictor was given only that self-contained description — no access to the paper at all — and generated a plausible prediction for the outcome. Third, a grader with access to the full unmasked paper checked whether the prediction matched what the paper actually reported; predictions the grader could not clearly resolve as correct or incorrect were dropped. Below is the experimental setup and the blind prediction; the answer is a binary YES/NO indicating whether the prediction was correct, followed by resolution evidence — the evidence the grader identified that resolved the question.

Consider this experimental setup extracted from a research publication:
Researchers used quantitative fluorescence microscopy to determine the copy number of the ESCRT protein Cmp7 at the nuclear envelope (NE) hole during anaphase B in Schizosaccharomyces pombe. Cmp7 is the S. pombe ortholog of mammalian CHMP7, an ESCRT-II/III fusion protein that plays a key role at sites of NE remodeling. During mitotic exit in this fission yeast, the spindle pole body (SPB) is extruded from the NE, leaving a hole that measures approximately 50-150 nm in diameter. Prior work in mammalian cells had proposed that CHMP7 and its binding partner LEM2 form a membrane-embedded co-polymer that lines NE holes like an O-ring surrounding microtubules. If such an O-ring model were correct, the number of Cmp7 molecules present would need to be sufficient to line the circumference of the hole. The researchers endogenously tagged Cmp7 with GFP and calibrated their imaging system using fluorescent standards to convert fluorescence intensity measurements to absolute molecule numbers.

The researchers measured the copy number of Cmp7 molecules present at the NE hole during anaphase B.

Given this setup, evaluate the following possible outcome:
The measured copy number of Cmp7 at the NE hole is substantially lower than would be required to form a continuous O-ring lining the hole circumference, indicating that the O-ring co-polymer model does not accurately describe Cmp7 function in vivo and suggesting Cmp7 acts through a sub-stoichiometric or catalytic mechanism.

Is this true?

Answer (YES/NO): YES